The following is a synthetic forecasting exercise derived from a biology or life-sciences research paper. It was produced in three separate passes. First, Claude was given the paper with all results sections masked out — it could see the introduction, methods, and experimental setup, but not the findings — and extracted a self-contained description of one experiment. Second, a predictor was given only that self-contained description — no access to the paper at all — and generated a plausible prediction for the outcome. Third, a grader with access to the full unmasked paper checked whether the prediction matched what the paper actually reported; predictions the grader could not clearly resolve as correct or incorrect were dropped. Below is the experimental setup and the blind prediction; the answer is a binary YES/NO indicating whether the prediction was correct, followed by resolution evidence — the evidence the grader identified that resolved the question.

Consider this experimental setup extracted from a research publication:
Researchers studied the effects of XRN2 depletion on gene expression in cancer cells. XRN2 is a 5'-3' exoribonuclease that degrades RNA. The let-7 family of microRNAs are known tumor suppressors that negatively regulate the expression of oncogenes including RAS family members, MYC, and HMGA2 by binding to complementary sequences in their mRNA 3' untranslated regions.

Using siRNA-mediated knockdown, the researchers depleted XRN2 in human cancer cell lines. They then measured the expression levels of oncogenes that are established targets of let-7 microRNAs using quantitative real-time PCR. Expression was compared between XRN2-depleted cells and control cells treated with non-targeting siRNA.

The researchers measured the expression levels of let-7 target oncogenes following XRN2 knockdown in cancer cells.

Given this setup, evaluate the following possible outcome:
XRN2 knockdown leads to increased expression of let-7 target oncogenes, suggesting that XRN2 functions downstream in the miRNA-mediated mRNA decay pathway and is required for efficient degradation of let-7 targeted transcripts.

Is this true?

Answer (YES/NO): NO